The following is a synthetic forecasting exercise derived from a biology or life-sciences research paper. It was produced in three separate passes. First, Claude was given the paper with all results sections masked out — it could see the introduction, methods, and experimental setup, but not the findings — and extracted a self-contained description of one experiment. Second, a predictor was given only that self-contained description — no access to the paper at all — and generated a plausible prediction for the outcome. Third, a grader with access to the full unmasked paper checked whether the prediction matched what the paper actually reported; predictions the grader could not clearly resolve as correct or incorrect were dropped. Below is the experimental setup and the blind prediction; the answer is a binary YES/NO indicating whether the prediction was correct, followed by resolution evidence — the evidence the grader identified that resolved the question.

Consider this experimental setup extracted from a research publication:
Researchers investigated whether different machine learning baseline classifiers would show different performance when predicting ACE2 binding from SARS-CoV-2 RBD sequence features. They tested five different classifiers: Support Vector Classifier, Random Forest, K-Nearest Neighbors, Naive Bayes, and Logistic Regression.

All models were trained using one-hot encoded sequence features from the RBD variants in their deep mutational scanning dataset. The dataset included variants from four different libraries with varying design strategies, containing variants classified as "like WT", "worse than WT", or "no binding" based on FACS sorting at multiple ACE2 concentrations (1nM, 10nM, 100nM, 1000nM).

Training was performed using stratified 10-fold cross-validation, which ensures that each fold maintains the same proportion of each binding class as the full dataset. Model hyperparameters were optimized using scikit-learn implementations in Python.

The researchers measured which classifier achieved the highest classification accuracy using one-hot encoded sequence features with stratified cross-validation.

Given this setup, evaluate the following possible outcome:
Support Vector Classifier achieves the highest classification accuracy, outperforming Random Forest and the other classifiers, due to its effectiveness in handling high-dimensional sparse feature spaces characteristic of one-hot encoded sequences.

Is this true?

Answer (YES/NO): NO